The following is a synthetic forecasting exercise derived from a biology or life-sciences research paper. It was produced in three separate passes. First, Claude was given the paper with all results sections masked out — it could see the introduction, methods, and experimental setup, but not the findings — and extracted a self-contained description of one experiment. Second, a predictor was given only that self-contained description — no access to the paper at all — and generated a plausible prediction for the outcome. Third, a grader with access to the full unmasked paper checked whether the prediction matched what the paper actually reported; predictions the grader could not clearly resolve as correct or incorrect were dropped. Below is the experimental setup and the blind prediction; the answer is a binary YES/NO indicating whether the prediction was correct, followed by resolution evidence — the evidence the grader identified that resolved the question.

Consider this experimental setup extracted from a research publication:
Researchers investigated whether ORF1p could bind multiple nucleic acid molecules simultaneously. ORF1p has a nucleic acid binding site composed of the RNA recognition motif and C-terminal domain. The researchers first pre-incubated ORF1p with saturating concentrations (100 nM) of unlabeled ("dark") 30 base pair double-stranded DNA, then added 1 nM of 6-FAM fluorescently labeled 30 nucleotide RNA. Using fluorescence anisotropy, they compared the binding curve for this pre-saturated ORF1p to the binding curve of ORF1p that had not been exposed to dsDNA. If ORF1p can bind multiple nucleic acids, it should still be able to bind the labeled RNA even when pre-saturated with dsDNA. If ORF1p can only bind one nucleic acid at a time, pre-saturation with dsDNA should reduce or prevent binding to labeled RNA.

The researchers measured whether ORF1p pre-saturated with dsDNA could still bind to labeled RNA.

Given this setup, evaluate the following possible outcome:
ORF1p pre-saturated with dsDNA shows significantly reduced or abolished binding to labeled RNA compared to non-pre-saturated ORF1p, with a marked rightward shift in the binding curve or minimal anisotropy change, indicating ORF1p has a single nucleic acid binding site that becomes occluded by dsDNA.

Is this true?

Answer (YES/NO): YES